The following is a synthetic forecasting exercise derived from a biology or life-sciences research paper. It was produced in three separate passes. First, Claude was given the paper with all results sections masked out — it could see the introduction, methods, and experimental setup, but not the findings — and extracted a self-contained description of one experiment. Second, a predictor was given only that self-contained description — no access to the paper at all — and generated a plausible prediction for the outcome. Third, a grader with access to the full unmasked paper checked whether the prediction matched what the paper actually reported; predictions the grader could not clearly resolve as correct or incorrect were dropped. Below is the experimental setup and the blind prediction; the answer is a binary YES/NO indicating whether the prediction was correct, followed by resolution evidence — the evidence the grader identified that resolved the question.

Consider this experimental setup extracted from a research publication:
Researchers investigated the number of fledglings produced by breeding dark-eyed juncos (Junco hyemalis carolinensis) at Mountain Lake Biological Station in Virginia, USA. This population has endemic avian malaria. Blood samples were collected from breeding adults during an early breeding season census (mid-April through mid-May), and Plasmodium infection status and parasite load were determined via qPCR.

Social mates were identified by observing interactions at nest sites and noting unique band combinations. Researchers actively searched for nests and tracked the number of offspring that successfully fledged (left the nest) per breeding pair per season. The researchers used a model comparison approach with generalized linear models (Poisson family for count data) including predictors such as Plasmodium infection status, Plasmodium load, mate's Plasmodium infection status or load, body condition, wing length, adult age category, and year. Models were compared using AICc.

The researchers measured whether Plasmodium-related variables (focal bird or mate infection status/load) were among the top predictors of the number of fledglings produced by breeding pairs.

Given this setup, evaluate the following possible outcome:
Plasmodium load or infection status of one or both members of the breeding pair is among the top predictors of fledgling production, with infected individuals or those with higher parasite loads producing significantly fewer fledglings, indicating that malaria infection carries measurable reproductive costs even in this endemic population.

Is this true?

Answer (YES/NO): NO